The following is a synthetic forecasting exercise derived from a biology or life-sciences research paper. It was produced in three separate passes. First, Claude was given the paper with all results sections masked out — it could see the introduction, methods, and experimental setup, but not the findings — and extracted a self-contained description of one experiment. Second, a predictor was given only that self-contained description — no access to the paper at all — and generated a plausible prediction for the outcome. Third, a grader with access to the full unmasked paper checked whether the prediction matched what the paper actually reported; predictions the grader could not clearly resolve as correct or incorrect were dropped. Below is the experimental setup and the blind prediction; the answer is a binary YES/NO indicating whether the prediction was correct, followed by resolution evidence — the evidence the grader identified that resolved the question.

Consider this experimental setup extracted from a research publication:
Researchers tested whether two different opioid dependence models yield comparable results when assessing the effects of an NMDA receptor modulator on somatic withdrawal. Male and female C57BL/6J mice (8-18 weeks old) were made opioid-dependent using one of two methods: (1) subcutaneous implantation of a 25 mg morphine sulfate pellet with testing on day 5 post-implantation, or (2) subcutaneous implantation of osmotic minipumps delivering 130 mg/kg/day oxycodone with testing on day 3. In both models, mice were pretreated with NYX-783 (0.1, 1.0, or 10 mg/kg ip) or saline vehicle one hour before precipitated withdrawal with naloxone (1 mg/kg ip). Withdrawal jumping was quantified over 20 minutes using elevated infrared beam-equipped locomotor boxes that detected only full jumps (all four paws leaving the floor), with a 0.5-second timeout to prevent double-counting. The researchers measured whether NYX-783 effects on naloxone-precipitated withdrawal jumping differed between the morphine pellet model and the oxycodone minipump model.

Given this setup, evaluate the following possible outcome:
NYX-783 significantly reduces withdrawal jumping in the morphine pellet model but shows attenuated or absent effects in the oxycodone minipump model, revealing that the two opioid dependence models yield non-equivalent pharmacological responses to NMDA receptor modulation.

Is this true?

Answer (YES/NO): NO